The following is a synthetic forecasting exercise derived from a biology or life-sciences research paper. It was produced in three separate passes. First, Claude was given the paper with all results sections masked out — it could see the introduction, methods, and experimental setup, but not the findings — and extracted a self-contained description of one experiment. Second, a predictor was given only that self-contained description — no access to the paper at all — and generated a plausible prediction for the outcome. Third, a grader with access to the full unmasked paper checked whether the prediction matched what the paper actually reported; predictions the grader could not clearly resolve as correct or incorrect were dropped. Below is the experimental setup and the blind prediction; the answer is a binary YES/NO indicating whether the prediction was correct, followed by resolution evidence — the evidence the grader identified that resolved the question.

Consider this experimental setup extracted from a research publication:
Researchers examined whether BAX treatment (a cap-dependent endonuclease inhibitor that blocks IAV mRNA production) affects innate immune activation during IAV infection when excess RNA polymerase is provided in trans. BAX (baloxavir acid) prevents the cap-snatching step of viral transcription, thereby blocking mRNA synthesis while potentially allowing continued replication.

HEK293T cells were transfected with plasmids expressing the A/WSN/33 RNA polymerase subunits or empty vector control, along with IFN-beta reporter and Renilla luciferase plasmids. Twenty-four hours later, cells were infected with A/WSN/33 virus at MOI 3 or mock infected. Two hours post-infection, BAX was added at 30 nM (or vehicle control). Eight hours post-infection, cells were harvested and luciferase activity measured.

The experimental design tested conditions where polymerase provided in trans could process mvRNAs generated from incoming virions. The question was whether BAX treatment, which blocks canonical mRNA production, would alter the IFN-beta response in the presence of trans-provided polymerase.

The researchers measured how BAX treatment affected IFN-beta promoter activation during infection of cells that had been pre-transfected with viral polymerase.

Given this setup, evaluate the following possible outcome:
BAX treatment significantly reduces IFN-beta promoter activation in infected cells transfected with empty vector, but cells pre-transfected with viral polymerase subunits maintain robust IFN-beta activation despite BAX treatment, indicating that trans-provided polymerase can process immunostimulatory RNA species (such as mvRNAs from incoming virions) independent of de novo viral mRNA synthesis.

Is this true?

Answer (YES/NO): NO